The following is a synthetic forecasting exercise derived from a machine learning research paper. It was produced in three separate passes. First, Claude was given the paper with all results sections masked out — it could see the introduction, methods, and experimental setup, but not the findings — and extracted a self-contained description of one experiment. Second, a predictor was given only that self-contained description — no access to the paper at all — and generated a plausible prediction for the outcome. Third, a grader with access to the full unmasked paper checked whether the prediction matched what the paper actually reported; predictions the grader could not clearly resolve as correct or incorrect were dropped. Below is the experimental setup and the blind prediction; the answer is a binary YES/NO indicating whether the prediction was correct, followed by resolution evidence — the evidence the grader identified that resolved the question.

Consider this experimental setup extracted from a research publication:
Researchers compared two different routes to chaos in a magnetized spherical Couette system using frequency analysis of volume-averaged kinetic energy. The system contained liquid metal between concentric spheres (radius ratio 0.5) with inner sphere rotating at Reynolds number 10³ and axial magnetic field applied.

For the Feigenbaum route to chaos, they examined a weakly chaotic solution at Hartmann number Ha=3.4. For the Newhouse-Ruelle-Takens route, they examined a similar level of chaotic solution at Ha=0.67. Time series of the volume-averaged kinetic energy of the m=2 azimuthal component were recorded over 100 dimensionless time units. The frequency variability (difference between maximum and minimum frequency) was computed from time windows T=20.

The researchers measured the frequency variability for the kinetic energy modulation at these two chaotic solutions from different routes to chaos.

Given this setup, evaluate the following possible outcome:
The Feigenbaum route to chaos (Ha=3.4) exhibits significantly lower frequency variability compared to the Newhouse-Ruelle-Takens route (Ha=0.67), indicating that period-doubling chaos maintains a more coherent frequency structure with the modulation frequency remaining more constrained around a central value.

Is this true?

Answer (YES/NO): YES